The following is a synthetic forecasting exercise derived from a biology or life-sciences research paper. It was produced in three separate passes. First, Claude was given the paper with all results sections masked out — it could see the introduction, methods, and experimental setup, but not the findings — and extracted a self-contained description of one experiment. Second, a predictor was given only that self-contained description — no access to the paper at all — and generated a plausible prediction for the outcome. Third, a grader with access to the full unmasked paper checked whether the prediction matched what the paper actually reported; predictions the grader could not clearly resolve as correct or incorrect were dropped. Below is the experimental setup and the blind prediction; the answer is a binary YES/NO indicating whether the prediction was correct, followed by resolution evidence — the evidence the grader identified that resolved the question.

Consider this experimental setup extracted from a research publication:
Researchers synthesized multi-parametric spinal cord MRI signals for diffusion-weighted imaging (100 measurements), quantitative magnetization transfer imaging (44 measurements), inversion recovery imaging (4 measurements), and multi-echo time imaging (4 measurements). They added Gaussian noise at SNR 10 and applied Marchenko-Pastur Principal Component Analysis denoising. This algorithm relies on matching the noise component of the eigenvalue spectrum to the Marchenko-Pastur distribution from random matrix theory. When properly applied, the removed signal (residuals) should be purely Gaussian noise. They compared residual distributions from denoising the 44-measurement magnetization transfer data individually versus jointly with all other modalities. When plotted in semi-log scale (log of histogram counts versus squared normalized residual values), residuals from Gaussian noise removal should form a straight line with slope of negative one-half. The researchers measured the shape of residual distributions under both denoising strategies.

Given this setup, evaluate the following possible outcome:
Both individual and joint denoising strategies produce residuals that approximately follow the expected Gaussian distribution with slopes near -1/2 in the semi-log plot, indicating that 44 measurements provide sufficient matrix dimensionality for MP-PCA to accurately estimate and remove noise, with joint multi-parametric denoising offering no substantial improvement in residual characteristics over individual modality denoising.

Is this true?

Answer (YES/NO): YES